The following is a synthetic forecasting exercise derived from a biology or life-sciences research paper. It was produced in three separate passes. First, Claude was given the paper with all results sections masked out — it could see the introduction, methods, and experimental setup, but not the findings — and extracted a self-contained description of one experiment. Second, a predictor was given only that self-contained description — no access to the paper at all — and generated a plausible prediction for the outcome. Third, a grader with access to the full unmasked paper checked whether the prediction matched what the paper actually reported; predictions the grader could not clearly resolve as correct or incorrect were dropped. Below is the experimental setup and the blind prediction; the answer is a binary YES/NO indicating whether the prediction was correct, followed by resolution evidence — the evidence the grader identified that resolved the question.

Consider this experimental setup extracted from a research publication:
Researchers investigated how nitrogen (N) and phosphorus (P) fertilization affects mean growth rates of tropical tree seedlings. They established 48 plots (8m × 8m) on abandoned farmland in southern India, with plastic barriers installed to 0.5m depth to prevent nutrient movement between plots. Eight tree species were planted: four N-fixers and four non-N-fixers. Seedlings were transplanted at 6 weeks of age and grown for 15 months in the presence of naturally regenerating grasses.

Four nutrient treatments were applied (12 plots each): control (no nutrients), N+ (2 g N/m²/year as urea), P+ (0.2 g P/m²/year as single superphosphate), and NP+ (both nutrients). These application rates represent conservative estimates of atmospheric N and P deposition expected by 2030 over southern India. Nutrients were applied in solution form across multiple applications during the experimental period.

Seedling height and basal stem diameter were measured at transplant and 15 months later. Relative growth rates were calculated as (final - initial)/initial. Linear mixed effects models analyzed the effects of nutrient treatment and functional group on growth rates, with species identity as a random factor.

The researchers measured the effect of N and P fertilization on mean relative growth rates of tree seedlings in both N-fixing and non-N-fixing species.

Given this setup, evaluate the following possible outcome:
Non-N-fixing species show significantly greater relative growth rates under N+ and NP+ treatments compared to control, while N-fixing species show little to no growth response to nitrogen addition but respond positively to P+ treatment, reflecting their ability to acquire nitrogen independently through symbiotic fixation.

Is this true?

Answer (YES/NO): NO